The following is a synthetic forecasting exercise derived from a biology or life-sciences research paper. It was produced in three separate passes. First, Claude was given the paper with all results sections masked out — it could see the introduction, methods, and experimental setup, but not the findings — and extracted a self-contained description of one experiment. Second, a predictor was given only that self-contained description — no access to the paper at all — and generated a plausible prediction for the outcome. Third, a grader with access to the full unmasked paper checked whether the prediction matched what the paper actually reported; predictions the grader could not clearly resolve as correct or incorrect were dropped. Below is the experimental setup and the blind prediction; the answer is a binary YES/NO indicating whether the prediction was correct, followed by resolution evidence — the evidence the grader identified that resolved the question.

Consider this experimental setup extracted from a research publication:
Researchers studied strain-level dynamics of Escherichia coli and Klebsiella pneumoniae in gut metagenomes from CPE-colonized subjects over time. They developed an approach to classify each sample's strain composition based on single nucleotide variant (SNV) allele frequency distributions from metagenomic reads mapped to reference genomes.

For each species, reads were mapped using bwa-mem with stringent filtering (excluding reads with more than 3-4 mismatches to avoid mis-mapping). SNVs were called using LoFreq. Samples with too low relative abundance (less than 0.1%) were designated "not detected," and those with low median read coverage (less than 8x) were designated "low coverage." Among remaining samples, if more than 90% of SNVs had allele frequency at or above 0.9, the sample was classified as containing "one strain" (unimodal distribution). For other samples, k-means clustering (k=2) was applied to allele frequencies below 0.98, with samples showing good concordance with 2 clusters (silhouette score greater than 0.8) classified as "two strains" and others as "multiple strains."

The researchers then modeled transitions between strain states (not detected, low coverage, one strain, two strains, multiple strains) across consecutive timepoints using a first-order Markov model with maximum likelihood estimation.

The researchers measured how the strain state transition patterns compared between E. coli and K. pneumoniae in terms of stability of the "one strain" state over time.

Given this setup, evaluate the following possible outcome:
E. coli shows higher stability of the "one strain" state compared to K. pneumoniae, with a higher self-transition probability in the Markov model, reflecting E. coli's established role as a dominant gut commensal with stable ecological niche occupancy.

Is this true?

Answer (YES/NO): YES